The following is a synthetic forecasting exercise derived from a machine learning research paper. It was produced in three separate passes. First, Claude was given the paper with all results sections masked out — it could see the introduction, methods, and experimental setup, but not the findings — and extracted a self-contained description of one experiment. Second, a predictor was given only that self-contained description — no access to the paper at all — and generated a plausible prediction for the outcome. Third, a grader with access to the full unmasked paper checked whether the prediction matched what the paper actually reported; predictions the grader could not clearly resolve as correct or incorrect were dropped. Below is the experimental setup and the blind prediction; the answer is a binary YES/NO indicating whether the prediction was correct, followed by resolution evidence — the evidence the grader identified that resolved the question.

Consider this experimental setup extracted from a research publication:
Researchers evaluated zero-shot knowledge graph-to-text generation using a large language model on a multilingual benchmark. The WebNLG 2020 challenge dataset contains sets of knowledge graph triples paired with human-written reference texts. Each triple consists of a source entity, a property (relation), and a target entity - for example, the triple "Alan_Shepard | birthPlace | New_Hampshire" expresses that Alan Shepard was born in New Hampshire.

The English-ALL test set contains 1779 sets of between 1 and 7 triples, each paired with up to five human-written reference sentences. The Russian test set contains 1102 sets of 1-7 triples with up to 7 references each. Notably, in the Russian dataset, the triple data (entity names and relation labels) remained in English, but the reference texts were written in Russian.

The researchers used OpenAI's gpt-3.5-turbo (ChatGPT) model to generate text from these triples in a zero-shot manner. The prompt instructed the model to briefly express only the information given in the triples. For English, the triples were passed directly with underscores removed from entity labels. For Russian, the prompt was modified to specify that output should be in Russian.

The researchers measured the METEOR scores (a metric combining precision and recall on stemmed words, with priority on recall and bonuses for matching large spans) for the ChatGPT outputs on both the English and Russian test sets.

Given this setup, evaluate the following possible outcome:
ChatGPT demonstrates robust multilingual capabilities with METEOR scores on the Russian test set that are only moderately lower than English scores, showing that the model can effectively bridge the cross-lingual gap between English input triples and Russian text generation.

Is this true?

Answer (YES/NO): NO